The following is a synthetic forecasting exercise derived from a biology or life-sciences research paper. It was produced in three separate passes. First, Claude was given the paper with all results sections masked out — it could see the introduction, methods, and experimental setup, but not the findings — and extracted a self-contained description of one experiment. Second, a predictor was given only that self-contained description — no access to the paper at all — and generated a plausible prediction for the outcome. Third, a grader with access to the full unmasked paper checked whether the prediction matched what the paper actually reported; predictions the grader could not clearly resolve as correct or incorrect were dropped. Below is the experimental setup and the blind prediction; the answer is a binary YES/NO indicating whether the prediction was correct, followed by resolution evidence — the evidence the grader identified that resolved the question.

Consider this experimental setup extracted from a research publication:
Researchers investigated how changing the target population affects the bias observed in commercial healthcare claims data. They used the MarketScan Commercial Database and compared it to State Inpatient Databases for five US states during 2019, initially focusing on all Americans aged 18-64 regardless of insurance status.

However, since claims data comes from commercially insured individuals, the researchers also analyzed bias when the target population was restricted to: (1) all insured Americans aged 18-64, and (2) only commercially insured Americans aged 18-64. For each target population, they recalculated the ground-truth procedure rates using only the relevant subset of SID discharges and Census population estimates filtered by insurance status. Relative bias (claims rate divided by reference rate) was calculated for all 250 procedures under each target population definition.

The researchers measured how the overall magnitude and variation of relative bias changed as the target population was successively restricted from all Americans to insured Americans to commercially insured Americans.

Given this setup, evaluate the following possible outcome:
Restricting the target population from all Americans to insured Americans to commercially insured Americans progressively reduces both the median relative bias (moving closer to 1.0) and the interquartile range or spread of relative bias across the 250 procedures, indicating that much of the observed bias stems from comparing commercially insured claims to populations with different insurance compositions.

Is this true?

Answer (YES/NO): NO